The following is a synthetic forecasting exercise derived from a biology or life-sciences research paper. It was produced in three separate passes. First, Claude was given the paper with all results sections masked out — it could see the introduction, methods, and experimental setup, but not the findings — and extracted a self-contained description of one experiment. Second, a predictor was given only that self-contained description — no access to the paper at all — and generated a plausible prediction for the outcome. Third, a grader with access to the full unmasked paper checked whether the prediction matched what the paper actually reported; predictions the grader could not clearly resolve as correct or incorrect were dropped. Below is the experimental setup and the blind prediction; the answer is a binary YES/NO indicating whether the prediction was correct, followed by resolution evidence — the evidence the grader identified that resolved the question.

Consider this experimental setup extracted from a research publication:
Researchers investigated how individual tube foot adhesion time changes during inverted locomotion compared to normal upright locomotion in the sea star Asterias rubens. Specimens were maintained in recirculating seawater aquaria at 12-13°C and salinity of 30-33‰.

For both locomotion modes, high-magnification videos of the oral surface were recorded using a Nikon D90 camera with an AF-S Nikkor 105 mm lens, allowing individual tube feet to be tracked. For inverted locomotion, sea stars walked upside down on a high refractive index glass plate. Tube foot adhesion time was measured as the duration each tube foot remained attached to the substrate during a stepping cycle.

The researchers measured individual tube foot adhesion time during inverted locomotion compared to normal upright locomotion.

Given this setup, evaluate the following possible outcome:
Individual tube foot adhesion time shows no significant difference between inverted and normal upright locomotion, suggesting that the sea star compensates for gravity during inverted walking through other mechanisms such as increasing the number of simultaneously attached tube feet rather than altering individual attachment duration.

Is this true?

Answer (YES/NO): NO